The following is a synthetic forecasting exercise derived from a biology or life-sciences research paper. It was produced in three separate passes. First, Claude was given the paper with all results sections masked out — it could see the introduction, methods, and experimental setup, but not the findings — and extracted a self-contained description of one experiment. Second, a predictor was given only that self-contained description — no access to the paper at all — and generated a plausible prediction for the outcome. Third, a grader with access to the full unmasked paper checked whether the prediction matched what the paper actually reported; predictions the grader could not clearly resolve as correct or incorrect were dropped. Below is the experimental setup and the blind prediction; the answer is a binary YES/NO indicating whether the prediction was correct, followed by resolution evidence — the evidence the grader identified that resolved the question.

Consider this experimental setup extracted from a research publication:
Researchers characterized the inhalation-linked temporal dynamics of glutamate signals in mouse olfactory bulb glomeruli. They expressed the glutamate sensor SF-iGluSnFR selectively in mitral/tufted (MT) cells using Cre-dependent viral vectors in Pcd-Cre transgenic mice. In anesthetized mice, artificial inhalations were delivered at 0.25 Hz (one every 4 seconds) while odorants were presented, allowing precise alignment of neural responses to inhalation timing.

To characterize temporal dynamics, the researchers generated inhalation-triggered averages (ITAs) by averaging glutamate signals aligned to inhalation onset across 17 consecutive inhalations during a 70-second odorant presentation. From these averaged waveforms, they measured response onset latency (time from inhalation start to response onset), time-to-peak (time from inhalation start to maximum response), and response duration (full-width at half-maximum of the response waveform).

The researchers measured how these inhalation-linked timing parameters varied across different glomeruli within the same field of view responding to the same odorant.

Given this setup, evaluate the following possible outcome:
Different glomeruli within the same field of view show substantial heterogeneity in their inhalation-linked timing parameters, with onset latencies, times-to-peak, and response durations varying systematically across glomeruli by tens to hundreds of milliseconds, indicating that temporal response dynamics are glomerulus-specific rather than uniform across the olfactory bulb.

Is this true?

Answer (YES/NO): YES